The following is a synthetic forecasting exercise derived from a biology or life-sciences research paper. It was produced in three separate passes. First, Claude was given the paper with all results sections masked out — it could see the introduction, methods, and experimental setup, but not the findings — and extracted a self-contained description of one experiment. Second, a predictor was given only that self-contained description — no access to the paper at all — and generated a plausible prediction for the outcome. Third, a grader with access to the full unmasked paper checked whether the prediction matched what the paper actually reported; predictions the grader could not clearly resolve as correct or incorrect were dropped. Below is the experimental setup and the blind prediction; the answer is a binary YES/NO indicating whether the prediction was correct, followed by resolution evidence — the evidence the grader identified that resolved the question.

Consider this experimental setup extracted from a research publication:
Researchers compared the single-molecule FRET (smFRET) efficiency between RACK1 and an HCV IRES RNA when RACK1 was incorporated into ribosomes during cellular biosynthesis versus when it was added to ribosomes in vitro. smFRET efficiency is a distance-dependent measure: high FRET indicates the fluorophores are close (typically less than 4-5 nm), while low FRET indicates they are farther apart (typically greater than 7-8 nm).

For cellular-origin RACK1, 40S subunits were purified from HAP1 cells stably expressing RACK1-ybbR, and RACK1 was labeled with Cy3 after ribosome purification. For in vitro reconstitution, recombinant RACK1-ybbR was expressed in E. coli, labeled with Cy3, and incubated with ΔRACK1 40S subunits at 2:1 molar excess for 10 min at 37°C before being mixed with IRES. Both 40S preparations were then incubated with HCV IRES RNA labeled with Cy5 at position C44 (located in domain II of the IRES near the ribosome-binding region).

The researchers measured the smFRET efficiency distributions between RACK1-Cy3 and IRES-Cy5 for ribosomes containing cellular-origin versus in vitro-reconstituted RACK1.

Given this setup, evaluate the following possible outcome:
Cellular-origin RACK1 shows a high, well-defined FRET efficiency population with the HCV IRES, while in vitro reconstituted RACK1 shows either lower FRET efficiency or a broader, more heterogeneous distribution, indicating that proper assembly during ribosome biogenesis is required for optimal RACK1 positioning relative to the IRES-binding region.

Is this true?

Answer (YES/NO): NO